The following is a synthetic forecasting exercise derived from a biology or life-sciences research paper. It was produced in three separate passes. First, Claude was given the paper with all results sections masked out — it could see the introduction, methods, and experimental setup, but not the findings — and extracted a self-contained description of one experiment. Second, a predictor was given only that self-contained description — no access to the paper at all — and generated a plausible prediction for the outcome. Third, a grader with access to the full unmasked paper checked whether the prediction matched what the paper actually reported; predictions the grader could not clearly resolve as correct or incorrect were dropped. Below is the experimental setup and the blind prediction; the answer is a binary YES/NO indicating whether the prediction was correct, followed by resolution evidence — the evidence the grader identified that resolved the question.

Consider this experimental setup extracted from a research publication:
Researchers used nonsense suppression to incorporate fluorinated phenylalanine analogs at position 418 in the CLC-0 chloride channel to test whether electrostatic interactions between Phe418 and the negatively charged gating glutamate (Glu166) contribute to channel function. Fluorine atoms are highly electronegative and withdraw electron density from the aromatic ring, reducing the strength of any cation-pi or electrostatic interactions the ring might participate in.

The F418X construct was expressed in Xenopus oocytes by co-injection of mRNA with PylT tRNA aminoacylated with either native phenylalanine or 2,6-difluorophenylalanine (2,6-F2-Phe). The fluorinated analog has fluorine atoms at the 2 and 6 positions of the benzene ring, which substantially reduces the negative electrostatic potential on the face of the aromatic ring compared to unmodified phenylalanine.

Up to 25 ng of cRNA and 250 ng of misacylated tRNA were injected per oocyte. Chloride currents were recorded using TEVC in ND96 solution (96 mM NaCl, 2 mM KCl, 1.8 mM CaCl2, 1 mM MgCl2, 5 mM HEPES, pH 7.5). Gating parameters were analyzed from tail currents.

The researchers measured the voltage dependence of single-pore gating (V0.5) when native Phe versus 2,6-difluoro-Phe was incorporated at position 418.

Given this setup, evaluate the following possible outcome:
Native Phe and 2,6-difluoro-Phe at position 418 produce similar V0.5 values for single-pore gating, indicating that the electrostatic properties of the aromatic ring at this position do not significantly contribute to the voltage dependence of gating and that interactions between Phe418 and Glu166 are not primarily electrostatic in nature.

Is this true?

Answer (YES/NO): NO